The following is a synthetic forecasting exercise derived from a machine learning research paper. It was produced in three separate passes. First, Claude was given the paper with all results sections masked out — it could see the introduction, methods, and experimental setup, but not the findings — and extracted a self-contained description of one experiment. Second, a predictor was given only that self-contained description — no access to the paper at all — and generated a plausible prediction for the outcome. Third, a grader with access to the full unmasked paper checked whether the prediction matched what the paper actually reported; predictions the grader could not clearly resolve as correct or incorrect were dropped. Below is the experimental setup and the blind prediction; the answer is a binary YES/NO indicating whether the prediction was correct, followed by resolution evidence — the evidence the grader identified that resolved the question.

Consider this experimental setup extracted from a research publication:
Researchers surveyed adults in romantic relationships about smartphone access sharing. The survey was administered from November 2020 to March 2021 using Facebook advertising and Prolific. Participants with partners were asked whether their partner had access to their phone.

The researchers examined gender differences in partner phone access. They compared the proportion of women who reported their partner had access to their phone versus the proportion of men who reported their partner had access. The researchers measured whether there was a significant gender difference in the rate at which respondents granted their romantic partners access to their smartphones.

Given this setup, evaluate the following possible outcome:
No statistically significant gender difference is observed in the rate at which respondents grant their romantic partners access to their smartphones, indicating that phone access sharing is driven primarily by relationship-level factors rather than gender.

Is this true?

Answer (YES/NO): NO